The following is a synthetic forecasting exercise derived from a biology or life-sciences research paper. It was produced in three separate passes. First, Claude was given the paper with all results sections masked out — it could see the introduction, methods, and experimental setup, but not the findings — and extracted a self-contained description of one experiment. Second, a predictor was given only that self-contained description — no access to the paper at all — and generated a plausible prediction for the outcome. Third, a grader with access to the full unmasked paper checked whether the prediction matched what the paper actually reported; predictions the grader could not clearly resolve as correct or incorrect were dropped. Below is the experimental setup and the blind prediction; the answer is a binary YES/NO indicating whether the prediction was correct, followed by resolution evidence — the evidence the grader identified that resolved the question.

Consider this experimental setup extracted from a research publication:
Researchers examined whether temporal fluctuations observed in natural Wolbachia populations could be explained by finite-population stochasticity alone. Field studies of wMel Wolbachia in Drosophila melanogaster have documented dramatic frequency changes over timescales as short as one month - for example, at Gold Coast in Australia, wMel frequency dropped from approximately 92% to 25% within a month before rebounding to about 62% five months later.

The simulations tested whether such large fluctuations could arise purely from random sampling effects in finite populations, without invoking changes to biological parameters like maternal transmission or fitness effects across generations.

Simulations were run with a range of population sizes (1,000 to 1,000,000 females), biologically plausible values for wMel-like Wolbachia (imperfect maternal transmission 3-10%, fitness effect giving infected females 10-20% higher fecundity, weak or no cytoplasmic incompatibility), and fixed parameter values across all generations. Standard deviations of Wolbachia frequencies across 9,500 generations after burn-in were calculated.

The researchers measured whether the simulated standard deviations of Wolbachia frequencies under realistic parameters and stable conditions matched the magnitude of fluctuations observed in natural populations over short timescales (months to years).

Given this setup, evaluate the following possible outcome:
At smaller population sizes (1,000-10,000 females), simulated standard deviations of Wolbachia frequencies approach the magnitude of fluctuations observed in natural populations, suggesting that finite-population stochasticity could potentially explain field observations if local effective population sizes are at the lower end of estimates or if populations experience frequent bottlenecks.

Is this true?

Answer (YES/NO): NO